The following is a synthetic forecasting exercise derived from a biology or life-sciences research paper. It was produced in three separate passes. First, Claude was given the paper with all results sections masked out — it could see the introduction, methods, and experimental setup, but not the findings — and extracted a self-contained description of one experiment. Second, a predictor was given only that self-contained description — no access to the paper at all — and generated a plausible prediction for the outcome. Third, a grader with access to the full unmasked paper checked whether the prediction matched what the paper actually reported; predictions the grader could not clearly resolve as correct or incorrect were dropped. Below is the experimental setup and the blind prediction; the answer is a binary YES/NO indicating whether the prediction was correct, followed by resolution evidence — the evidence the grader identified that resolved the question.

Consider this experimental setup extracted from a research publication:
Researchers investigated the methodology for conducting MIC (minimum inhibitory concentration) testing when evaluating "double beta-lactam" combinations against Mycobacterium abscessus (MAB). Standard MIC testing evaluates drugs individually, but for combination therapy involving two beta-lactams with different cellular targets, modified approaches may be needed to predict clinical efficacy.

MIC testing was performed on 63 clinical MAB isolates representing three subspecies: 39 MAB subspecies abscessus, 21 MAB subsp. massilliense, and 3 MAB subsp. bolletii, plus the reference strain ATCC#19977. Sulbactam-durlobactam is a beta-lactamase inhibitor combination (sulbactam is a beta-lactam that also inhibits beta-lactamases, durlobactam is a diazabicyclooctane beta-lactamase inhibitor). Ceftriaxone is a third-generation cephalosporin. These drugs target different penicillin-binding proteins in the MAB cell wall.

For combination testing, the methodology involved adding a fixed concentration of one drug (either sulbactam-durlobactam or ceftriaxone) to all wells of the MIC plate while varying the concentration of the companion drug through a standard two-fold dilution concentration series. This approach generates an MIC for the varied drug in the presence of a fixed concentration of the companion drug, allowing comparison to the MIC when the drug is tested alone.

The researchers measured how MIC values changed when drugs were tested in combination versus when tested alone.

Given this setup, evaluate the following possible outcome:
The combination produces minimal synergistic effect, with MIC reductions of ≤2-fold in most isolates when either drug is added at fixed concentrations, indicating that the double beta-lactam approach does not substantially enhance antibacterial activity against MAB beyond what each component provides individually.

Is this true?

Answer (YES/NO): NO